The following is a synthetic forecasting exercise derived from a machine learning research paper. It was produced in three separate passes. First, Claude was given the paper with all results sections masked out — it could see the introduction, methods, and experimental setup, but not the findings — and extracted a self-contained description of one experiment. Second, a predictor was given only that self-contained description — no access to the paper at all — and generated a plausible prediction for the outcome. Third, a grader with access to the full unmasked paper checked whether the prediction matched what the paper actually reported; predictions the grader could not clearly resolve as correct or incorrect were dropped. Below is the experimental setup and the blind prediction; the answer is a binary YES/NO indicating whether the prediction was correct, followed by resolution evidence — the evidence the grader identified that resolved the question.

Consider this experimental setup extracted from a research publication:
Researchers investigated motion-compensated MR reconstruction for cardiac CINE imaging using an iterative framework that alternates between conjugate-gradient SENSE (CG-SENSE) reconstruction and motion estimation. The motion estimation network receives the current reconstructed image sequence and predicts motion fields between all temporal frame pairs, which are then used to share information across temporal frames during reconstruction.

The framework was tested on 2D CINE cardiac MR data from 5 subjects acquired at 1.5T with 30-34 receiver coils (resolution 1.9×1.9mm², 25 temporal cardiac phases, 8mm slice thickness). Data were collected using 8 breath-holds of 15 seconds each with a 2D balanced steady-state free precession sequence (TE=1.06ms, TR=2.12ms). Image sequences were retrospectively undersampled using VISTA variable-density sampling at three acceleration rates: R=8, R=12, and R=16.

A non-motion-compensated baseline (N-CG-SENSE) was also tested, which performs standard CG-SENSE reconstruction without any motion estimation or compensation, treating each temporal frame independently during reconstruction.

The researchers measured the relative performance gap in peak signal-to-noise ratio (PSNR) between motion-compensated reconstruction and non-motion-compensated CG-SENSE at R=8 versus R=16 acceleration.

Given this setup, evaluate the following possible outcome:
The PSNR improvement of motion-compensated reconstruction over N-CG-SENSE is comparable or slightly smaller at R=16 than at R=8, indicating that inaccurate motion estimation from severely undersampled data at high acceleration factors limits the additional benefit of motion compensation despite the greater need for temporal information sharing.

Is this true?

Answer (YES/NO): NO